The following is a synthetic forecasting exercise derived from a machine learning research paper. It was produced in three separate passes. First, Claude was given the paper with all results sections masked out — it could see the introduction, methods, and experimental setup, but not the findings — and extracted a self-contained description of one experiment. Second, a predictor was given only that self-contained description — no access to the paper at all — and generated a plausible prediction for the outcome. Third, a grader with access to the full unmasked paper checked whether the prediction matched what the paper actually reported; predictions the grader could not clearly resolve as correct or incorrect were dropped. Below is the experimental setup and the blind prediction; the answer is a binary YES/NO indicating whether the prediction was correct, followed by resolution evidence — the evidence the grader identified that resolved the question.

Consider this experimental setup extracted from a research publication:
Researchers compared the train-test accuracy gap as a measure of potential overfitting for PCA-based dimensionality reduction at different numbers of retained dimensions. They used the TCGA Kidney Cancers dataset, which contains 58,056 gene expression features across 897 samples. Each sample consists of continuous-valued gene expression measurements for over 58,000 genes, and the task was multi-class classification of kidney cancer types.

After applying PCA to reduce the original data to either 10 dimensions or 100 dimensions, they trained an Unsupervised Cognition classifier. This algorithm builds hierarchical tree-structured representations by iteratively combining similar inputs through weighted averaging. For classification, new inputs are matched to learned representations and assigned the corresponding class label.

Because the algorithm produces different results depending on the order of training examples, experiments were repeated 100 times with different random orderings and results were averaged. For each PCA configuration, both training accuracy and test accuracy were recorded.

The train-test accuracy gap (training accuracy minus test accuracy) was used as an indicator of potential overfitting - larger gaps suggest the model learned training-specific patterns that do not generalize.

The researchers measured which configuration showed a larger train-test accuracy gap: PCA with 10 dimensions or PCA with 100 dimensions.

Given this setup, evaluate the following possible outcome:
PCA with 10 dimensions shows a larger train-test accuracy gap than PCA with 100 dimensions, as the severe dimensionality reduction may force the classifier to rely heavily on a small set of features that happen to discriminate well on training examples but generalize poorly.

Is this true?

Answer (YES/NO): YES